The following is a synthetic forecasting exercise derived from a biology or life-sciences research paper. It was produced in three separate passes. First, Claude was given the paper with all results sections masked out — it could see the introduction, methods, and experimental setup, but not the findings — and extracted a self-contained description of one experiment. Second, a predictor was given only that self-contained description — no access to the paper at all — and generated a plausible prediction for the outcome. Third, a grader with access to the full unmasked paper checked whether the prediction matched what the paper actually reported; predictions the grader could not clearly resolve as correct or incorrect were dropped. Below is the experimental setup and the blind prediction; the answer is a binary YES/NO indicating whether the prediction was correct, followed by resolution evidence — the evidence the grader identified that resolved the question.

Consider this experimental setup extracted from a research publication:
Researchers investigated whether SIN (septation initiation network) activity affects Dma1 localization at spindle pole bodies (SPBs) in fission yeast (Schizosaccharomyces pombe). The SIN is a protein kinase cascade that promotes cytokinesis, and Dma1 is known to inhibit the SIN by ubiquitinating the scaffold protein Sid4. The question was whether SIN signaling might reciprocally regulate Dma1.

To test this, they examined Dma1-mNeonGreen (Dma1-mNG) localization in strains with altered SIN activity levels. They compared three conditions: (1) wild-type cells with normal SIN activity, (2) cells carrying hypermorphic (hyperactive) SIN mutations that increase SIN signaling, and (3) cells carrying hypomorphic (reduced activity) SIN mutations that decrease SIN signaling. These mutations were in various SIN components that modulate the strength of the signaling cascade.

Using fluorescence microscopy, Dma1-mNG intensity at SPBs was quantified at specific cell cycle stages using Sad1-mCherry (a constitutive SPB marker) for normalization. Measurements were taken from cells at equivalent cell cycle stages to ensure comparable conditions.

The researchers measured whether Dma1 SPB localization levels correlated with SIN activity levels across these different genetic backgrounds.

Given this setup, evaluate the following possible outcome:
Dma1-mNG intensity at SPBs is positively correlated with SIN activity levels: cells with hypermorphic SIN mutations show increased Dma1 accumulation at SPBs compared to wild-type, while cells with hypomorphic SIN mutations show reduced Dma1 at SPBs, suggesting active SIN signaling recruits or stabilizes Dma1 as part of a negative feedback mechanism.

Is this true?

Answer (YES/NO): YES